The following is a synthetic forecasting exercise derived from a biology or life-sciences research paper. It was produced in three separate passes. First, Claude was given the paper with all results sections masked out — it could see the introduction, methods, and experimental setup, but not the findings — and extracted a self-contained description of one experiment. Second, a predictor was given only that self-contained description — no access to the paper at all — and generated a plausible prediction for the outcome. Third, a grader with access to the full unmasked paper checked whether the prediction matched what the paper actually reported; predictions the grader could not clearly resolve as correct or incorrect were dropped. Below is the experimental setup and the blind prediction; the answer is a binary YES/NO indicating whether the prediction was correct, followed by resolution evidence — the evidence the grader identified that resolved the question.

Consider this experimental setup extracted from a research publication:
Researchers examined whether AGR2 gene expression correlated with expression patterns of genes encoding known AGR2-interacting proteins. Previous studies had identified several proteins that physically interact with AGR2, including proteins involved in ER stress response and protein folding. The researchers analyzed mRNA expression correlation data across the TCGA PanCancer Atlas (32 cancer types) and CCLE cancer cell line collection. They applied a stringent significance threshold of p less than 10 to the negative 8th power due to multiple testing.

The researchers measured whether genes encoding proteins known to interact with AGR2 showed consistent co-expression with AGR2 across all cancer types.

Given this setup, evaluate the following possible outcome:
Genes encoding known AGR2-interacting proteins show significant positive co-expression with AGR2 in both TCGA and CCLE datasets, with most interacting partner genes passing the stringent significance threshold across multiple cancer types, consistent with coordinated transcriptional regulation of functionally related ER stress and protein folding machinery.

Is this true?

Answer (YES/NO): NO